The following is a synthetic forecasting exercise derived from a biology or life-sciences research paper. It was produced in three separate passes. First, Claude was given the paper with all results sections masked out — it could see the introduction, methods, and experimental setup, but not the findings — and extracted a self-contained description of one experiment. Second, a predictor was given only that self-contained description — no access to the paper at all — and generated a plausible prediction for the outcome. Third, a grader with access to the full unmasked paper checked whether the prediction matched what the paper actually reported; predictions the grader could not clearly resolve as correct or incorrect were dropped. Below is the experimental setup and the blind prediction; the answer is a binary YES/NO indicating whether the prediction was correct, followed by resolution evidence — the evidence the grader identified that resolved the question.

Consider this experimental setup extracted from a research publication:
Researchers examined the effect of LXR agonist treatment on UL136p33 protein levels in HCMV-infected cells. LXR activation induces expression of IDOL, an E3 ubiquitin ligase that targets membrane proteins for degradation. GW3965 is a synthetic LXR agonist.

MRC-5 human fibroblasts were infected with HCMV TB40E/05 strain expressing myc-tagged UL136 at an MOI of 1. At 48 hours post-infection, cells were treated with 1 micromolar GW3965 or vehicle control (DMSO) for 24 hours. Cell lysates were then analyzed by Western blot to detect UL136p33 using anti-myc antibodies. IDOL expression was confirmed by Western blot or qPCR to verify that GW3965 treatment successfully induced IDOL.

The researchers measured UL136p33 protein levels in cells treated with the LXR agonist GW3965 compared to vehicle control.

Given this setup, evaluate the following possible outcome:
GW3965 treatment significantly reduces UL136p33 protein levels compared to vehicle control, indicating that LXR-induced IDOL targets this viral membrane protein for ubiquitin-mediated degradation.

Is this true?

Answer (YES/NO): YES